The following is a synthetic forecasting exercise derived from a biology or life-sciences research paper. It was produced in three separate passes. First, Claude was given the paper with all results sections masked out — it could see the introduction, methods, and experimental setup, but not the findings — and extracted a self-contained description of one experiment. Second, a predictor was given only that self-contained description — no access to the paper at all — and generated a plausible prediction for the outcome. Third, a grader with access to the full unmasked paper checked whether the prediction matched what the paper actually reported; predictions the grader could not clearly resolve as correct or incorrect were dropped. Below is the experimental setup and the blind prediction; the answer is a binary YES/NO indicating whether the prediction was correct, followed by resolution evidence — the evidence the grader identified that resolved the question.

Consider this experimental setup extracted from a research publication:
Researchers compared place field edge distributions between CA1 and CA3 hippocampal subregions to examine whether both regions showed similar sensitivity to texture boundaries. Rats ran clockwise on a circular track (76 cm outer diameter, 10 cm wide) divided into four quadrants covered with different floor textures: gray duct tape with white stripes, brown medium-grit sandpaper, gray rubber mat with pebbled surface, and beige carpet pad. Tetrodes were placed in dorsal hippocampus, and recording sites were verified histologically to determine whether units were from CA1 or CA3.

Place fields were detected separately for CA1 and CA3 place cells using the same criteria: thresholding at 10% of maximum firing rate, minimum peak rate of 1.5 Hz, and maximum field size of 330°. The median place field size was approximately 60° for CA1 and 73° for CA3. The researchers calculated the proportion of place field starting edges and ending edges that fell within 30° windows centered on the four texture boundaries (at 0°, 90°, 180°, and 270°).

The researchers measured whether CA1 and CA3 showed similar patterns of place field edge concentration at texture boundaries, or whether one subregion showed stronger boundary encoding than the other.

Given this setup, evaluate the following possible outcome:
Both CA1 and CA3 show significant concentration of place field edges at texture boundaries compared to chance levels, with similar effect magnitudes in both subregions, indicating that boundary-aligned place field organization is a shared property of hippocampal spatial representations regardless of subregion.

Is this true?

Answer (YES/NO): NO